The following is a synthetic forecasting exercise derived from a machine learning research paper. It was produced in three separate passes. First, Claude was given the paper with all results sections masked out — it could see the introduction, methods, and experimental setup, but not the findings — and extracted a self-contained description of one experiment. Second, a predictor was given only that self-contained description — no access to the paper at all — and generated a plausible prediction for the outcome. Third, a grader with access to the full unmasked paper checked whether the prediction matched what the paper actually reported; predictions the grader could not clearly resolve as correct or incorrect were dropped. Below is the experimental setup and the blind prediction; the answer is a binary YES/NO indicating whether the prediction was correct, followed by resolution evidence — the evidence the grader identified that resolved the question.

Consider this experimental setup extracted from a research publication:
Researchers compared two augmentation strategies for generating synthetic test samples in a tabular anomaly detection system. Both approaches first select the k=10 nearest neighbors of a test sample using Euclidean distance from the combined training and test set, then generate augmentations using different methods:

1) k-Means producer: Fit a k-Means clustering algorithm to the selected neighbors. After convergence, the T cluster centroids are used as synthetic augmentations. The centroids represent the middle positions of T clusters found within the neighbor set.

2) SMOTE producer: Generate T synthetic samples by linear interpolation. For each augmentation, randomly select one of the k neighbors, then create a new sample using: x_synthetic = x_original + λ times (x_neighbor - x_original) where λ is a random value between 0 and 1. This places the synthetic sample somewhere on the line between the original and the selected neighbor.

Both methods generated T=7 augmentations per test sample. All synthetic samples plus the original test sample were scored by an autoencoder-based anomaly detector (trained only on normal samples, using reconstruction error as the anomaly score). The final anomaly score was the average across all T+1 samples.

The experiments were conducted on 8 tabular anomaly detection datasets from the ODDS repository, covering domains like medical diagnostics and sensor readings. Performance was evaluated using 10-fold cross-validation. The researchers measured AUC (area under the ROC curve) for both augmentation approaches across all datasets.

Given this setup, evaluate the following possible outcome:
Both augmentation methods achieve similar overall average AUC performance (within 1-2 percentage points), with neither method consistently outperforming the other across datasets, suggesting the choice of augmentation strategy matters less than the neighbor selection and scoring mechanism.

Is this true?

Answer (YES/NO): NO